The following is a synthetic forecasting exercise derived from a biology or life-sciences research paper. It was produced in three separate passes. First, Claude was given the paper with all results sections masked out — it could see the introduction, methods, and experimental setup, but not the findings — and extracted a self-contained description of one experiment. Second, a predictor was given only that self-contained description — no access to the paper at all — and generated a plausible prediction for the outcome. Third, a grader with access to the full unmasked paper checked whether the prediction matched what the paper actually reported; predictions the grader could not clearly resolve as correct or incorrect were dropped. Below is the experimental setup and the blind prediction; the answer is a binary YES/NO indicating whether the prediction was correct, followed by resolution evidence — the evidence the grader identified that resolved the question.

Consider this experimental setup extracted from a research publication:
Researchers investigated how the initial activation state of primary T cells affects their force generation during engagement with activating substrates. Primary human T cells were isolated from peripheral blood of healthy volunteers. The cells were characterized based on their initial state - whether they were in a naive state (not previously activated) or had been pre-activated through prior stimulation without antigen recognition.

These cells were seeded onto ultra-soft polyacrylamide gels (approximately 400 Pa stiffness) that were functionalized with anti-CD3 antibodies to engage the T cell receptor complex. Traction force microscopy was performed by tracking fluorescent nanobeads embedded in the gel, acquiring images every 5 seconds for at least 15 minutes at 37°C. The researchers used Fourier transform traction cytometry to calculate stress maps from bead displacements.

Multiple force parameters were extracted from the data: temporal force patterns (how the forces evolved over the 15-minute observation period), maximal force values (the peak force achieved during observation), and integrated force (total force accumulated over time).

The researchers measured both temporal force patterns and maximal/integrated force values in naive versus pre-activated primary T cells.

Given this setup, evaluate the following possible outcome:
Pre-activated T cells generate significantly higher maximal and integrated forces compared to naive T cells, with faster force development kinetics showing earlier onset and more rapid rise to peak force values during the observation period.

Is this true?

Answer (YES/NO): NO